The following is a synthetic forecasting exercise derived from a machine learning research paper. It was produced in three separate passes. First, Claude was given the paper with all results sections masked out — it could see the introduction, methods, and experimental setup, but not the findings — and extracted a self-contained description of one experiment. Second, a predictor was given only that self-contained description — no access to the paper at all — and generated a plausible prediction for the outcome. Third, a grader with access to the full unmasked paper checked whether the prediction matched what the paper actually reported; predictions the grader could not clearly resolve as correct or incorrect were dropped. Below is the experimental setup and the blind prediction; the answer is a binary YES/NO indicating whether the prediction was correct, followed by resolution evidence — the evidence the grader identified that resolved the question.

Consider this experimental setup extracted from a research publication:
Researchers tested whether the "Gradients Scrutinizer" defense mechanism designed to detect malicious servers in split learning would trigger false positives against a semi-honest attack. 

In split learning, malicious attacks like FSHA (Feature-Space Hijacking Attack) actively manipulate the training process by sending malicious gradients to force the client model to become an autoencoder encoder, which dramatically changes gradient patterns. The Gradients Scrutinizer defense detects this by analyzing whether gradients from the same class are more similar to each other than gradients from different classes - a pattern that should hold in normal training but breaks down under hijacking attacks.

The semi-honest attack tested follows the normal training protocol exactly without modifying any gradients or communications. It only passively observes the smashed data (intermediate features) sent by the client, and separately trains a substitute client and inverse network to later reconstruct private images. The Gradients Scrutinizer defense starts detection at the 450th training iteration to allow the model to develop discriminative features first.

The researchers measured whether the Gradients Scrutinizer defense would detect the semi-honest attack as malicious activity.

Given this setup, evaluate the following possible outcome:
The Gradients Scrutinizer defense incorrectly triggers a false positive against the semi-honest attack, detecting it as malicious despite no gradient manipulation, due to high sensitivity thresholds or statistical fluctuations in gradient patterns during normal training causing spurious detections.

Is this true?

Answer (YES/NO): NO